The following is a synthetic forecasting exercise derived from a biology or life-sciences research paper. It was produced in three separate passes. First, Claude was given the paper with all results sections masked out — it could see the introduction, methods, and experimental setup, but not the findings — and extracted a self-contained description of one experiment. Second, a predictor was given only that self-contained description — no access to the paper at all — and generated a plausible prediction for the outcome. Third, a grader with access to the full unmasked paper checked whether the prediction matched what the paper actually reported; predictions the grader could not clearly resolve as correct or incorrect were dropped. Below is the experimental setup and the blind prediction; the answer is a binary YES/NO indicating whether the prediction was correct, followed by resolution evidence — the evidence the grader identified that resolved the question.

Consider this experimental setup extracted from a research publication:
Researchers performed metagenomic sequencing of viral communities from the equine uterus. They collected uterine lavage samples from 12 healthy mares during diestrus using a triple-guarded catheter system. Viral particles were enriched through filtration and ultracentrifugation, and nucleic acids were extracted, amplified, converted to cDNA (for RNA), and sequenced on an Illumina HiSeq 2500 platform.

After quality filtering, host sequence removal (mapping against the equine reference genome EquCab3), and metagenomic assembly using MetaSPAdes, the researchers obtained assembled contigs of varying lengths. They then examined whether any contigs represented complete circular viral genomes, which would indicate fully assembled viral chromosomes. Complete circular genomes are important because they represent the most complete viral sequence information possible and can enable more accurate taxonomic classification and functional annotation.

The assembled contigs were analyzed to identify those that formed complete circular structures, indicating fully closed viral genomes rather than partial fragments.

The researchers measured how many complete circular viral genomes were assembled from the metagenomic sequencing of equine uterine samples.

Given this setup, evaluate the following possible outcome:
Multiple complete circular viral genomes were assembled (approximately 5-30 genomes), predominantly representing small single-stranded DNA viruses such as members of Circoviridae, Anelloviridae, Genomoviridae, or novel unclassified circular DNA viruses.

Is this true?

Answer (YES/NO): NO